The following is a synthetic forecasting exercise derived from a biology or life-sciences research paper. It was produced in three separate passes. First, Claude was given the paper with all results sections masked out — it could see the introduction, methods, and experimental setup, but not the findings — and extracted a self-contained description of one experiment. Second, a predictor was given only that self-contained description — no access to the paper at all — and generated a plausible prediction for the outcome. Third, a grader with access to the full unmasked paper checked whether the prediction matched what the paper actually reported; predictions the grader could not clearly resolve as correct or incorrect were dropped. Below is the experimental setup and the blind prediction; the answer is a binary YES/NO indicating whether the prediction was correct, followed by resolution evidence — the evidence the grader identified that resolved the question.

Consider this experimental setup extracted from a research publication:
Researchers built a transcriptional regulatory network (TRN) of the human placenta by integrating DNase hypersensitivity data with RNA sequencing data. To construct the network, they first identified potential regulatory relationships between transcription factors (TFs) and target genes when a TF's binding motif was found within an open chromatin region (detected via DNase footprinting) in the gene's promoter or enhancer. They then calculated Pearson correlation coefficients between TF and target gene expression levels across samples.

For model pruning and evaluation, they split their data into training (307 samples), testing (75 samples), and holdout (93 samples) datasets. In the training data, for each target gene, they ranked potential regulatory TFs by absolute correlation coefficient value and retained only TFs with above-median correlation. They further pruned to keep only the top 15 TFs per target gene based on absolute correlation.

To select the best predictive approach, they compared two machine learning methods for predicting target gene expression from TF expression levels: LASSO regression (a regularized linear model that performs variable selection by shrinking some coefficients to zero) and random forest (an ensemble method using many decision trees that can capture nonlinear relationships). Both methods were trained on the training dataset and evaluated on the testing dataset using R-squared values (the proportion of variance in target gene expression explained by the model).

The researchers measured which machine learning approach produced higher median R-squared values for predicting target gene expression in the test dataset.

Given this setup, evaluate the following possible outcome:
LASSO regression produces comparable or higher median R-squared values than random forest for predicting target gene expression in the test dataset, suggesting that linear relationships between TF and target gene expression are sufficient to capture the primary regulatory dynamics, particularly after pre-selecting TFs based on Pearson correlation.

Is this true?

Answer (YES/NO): YES